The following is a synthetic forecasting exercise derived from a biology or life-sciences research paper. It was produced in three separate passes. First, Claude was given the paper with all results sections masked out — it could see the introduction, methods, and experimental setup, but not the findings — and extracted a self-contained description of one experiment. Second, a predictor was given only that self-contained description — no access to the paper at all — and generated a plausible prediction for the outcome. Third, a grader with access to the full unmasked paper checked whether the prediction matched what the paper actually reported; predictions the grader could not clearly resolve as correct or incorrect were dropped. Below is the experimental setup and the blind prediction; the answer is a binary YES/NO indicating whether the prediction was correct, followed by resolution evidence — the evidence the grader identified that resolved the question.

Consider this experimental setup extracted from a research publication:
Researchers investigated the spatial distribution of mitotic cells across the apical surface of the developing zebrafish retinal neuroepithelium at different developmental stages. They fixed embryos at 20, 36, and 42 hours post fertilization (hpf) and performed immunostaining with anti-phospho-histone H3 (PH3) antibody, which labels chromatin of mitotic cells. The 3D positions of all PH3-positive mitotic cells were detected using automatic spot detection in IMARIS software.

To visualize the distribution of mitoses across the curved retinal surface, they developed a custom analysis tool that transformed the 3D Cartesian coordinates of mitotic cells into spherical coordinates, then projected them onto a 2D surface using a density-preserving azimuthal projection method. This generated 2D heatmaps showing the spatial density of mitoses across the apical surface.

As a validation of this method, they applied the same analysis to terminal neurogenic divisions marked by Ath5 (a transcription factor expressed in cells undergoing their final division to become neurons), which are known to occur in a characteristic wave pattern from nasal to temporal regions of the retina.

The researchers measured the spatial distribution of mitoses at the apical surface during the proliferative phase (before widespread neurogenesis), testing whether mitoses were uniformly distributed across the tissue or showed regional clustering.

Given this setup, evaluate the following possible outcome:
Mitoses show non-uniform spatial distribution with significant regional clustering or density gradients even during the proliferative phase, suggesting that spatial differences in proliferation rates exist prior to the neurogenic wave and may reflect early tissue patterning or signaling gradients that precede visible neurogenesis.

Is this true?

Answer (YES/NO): NO